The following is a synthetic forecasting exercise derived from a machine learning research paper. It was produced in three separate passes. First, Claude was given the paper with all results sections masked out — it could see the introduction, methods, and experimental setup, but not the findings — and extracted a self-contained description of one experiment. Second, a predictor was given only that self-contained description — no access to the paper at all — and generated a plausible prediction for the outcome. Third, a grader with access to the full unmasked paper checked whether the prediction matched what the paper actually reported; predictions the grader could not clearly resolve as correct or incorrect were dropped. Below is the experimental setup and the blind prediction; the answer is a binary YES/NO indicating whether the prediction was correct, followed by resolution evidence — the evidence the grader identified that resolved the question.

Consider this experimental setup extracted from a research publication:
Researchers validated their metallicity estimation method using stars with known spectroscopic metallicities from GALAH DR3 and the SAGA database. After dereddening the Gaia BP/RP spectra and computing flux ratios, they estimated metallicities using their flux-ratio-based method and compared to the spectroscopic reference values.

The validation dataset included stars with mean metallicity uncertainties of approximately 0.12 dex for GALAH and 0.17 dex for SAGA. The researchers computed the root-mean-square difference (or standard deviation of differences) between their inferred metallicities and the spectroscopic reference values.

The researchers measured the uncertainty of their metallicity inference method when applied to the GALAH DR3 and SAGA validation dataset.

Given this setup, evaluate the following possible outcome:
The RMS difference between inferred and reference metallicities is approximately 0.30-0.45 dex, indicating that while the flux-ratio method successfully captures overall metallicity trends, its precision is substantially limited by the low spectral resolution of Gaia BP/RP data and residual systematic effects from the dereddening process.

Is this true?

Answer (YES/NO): YES